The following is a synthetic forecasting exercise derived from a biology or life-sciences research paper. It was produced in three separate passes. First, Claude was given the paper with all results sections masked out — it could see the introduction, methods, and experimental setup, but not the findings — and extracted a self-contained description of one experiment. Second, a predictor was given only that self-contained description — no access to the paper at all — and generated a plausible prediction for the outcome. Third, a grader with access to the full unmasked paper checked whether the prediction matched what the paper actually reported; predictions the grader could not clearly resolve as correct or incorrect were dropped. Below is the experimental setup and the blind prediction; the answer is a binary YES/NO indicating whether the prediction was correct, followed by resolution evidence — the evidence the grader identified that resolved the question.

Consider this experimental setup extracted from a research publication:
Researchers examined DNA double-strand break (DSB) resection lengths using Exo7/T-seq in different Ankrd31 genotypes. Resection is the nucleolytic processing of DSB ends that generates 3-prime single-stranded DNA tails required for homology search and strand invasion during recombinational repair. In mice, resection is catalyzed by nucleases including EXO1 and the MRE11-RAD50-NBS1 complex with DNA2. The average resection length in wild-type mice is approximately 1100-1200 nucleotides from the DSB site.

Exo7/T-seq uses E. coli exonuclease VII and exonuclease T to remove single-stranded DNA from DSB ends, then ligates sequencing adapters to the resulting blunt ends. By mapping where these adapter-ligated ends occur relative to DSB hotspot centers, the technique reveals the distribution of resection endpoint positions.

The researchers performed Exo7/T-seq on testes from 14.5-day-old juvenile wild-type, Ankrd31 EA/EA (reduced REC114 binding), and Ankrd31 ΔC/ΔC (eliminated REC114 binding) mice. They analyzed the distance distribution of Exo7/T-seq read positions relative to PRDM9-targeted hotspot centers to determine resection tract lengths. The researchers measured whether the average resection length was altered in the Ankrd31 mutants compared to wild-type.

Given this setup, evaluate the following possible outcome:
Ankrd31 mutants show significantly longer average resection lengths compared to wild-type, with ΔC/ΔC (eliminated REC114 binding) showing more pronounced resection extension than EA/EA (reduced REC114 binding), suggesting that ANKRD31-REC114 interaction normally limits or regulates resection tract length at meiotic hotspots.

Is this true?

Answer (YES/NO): NO